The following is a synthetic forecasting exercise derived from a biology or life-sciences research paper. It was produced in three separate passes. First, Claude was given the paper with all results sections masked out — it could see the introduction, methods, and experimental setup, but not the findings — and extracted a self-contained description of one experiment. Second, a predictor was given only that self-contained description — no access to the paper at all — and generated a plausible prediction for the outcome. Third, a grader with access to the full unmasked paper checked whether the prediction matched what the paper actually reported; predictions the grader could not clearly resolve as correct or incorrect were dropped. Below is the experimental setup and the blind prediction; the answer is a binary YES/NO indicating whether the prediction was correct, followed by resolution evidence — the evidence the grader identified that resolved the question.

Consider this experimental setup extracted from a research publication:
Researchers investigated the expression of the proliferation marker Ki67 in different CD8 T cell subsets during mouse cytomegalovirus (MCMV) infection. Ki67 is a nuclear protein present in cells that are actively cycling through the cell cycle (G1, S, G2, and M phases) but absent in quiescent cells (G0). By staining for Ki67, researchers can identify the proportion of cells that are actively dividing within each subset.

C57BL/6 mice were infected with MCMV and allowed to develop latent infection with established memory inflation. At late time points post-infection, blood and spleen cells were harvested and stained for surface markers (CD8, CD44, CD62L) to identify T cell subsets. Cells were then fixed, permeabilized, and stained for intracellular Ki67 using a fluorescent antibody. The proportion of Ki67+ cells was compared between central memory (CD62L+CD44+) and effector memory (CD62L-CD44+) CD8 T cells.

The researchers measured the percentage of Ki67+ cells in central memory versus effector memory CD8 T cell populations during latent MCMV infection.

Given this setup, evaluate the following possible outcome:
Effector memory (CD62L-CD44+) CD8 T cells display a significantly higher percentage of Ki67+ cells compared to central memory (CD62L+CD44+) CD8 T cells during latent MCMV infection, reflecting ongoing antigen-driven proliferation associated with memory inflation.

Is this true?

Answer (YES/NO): YES